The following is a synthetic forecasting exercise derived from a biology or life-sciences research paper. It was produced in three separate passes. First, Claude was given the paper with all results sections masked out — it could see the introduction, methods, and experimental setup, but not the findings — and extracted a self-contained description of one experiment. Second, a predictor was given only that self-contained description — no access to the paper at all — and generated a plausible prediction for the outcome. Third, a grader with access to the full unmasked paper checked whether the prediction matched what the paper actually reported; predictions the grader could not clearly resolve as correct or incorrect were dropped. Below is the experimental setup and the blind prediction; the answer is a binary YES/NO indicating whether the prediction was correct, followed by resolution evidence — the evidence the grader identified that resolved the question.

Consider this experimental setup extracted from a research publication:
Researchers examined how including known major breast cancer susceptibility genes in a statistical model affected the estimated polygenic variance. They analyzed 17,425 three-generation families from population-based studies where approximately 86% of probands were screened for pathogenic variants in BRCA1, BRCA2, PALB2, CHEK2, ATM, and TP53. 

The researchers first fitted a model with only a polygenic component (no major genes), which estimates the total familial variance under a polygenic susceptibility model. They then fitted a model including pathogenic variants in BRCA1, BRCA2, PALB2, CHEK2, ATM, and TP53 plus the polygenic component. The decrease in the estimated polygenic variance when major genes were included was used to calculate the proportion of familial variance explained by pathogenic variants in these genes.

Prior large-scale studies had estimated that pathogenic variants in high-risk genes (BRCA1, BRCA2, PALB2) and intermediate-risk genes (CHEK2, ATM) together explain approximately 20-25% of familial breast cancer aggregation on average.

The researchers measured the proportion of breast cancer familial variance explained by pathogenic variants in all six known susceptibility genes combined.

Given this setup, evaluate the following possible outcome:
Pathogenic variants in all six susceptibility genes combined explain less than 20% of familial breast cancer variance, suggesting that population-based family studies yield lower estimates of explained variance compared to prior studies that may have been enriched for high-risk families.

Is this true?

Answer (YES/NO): NO